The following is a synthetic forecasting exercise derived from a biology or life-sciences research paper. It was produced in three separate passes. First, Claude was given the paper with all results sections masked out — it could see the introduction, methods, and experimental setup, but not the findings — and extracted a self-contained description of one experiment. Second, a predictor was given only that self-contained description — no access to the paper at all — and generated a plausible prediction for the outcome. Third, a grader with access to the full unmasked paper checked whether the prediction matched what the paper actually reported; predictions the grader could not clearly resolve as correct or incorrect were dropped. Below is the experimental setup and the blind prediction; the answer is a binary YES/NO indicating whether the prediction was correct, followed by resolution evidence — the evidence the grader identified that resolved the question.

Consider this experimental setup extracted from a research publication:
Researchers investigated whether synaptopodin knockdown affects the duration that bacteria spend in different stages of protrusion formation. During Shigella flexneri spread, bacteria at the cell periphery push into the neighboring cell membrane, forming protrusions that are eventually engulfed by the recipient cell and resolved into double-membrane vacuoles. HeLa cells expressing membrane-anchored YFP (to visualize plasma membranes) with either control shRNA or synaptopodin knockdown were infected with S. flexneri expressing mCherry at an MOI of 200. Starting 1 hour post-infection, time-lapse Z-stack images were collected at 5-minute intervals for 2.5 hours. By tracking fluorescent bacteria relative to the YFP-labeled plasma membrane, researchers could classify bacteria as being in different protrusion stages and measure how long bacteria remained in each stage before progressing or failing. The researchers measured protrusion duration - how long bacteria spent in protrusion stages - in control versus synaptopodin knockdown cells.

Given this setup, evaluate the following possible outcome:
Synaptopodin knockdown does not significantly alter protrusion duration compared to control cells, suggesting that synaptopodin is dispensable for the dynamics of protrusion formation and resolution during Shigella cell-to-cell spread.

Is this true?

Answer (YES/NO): NO